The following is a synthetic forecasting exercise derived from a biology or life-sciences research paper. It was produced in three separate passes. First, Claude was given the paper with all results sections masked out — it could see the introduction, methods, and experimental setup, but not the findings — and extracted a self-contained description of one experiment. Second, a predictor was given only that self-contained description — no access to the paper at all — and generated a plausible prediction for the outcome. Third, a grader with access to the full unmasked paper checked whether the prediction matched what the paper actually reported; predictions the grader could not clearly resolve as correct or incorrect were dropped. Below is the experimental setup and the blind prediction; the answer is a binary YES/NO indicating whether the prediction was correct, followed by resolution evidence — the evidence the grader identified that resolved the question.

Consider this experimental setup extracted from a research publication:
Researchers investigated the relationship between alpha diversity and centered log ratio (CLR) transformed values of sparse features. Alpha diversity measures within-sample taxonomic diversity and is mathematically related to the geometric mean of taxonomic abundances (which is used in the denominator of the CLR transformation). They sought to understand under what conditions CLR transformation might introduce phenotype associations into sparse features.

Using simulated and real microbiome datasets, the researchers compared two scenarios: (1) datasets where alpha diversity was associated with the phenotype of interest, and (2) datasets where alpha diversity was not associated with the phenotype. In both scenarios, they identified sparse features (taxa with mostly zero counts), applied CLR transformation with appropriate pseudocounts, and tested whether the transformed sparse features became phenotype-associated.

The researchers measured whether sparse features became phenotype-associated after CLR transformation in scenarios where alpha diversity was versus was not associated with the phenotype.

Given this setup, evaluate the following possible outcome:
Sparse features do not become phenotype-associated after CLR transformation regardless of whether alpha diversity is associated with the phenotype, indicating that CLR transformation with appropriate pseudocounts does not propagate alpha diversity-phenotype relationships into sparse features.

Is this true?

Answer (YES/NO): NO